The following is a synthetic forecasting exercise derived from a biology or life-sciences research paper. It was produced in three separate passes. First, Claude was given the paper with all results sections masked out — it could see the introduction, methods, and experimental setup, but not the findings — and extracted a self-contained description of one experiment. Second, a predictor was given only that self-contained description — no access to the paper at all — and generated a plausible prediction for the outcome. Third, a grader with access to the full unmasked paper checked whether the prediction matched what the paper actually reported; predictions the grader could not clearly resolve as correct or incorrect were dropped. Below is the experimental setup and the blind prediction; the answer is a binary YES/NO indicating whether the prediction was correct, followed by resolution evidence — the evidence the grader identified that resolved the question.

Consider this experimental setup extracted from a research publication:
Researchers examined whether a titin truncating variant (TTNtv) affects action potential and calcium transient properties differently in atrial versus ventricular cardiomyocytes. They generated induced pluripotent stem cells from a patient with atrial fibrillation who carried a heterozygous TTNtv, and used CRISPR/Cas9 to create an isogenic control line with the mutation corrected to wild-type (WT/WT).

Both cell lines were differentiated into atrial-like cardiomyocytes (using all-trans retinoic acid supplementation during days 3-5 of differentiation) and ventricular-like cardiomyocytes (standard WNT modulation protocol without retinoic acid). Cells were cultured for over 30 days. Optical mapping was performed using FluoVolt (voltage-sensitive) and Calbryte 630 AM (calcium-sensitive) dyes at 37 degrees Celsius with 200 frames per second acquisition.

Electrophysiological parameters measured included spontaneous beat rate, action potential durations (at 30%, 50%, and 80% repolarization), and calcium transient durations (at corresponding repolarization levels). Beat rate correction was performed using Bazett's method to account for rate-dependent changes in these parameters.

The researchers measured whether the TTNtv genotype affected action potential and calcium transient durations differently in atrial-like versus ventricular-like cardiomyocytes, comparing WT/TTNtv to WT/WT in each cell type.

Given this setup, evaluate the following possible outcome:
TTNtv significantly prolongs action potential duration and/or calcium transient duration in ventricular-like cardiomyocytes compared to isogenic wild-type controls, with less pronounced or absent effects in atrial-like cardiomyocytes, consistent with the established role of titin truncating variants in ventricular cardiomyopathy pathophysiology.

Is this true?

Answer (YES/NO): NO